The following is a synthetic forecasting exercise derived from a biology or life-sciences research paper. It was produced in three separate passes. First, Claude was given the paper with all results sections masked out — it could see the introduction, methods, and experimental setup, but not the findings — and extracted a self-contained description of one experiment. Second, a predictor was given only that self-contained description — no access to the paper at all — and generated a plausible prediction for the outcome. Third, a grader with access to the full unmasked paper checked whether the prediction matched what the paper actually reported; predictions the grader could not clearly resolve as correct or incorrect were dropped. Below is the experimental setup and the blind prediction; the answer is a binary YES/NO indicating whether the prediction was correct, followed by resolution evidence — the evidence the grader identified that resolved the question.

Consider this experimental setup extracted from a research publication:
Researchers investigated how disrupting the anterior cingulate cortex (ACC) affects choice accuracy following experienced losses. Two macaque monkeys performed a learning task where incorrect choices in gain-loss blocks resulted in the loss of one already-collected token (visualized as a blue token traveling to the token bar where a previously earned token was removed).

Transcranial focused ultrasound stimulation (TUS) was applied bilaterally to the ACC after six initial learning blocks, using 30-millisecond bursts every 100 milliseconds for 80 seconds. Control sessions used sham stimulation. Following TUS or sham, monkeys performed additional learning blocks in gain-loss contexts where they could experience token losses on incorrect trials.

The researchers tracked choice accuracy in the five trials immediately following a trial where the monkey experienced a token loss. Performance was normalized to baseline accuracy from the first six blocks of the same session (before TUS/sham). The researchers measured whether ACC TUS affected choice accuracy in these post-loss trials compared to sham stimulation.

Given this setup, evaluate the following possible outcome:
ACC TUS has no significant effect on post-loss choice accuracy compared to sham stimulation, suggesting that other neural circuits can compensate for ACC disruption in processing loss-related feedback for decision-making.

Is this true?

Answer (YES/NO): NO